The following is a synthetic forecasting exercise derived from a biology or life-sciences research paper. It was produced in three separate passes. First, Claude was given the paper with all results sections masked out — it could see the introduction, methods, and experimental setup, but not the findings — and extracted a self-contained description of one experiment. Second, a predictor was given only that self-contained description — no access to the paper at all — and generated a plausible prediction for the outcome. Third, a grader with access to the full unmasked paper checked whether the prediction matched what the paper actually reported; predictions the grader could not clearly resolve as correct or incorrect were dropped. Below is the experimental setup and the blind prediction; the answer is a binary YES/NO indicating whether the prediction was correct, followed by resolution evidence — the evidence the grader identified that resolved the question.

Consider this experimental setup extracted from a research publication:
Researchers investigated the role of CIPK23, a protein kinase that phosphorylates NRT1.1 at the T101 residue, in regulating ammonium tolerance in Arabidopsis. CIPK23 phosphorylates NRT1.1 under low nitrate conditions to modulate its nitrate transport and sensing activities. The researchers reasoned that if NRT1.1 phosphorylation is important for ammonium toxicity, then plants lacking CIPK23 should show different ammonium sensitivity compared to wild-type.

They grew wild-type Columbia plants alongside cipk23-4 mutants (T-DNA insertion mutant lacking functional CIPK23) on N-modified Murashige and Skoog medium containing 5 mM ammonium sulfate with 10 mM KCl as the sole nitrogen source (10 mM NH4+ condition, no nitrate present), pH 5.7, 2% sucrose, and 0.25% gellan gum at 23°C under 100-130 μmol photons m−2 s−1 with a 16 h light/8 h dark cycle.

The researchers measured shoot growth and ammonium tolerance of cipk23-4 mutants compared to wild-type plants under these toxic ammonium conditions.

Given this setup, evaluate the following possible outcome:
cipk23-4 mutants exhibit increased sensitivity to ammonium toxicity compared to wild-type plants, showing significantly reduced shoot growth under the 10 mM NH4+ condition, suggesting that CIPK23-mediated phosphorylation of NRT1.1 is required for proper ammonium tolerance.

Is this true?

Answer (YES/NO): NO